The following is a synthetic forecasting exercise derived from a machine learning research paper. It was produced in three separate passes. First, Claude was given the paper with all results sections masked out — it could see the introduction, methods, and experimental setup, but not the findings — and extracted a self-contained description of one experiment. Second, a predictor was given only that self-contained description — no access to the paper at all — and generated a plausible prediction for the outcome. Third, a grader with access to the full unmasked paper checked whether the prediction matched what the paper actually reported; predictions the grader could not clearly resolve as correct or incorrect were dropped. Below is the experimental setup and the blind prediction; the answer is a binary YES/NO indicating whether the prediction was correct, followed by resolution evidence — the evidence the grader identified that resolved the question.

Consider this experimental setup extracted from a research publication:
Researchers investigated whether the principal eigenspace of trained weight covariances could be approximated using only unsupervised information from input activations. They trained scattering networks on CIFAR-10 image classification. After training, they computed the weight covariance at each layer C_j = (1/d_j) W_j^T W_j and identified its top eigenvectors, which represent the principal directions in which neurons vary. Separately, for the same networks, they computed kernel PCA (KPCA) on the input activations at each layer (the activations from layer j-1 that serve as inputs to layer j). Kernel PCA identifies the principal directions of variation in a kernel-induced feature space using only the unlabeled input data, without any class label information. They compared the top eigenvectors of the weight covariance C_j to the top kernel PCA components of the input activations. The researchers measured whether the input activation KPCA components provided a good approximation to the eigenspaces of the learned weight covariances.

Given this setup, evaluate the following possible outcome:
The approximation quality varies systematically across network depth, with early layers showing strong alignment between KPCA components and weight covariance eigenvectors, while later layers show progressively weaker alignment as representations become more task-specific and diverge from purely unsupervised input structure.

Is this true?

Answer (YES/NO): YES